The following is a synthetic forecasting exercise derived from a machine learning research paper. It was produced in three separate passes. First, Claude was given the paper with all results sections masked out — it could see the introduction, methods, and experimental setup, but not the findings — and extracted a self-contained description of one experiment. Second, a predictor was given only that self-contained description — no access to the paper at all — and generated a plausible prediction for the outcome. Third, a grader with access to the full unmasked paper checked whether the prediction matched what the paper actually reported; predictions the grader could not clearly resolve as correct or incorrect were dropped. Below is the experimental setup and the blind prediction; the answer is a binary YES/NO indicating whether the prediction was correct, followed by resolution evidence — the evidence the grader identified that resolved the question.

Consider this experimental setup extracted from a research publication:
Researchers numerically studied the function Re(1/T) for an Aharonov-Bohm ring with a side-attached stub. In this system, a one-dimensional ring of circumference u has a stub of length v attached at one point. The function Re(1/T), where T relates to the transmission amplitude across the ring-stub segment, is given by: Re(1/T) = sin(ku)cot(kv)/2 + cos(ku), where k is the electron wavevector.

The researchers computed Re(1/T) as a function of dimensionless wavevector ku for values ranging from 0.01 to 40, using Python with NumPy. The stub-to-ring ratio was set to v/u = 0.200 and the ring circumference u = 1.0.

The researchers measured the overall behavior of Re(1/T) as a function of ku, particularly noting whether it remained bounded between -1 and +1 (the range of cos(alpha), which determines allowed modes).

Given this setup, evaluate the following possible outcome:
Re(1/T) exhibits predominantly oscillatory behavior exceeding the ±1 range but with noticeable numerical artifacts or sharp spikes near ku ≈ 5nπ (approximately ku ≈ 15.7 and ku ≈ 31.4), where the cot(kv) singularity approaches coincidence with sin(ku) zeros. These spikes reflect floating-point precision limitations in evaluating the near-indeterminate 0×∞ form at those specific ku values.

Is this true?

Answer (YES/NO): NO